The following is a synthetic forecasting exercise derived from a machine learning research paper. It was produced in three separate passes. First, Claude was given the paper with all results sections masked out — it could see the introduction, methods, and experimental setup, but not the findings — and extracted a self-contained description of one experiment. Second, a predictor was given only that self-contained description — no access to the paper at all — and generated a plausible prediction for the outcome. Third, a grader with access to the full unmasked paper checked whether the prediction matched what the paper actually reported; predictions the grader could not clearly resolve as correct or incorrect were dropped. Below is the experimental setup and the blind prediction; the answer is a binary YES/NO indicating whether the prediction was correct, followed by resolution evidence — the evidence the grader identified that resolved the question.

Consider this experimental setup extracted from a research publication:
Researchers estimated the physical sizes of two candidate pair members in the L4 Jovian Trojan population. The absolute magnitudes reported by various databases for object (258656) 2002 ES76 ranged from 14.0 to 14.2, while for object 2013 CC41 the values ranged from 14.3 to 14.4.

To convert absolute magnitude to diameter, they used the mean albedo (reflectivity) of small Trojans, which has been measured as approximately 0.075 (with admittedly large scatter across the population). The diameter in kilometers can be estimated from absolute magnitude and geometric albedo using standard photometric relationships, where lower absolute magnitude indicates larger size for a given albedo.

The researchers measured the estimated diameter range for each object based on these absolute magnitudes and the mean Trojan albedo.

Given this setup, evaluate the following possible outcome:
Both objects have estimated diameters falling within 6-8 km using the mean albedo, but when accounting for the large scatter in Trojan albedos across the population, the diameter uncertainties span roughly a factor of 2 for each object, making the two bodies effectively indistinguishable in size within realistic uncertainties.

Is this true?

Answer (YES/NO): NO